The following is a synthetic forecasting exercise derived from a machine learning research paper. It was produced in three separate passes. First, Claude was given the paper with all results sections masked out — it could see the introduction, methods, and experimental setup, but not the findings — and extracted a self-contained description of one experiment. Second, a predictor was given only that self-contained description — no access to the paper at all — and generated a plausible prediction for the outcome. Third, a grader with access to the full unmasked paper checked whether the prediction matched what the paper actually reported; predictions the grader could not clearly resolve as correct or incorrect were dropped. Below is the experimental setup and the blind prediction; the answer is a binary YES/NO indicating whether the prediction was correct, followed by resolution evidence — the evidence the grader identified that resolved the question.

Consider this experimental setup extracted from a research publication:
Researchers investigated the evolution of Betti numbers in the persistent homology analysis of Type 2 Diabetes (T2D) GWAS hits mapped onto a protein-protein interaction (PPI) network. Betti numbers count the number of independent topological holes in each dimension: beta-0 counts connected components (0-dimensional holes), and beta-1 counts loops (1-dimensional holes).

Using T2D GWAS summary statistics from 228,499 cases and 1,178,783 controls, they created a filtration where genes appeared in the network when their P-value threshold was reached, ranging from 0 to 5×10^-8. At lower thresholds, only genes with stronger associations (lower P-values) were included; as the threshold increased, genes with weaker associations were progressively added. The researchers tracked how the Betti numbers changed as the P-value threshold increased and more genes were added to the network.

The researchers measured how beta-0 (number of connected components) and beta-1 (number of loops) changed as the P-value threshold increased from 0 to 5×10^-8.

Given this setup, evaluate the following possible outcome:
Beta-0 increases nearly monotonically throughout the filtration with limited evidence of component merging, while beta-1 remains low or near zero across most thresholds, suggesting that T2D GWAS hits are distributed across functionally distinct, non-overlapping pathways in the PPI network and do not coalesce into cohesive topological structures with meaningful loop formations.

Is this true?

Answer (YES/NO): NO